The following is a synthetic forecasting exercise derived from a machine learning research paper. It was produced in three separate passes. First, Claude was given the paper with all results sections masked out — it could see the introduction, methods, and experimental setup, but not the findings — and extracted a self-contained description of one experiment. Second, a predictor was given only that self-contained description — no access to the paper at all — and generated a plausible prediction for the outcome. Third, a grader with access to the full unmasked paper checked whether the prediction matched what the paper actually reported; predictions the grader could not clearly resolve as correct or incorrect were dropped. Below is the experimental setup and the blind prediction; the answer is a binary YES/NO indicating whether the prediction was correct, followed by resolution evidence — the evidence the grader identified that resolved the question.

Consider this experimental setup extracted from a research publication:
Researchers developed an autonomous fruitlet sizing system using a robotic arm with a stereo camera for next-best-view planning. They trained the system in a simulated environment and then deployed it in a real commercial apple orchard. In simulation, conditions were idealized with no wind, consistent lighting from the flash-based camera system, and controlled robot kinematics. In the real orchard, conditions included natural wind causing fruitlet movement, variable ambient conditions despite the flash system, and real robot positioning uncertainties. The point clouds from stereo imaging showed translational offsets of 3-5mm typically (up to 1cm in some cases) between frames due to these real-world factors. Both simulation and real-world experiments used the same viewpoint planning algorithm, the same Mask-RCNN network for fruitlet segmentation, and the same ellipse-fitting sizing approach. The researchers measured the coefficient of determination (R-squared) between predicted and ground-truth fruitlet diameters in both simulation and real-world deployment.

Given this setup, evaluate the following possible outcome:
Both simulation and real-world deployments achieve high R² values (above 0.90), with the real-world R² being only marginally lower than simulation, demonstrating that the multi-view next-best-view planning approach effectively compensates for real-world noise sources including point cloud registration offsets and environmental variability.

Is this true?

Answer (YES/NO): NO